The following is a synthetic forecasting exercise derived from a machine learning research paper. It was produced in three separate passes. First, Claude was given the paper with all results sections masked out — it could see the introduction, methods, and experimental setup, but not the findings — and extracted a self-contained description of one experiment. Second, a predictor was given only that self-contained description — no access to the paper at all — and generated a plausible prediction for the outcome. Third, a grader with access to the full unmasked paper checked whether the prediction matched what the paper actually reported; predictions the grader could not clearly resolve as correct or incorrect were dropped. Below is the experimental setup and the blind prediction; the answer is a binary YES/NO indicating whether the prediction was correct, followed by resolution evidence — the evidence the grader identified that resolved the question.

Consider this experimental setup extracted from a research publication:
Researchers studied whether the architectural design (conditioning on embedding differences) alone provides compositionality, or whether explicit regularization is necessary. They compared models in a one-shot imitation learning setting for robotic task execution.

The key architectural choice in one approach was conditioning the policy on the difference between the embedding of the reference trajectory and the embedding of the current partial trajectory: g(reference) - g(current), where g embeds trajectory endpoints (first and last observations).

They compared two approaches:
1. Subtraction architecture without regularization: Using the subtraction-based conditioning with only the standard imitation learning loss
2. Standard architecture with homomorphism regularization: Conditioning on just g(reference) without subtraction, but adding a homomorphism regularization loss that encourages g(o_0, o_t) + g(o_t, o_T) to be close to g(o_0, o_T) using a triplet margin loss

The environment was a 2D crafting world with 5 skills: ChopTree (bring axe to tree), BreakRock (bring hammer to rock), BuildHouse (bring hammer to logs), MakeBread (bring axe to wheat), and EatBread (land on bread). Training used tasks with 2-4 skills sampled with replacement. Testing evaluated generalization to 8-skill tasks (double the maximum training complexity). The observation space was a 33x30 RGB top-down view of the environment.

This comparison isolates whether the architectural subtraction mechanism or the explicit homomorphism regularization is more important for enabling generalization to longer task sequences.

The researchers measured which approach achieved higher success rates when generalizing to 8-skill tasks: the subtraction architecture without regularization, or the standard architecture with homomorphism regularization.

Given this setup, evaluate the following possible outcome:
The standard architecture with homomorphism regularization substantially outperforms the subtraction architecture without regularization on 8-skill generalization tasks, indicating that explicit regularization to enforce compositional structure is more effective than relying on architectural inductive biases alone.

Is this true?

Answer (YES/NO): NO